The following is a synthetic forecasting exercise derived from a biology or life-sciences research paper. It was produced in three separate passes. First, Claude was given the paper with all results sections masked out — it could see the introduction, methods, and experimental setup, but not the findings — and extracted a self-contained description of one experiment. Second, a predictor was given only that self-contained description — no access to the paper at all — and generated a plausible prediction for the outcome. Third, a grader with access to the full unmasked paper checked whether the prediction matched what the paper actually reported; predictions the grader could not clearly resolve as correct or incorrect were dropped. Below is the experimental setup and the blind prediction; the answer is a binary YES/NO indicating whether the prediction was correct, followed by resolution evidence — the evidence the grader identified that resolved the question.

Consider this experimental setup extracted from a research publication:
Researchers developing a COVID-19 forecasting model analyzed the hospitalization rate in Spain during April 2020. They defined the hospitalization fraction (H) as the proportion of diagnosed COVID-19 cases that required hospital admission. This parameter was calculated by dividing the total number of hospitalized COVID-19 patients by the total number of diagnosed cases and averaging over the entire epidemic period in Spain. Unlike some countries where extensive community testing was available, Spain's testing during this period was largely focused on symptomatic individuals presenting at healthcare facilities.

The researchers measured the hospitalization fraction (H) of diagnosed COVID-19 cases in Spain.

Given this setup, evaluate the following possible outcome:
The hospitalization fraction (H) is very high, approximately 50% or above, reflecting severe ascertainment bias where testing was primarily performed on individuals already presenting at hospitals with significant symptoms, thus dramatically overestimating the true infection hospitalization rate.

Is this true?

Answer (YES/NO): YES